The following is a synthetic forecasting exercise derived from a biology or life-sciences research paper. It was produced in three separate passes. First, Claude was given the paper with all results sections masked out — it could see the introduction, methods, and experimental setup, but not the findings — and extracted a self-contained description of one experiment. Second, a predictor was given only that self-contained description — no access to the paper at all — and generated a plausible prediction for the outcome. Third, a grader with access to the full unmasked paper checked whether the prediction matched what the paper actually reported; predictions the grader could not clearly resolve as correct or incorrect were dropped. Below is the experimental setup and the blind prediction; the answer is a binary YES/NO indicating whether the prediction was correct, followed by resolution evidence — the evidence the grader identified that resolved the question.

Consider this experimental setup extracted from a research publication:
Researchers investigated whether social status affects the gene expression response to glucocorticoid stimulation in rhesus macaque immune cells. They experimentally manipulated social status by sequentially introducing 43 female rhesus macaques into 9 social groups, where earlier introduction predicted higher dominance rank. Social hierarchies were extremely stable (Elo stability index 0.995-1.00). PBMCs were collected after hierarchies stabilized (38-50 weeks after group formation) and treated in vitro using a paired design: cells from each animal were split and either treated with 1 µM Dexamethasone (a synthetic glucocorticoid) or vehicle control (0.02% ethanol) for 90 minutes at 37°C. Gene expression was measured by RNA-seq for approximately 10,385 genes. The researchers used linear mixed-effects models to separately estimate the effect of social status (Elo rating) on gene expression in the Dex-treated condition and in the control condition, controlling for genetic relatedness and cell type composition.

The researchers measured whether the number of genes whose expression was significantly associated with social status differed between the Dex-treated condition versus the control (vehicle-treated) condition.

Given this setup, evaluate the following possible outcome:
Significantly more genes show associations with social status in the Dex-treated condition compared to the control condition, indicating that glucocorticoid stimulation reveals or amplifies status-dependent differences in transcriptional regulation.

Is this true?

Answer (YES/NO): NO